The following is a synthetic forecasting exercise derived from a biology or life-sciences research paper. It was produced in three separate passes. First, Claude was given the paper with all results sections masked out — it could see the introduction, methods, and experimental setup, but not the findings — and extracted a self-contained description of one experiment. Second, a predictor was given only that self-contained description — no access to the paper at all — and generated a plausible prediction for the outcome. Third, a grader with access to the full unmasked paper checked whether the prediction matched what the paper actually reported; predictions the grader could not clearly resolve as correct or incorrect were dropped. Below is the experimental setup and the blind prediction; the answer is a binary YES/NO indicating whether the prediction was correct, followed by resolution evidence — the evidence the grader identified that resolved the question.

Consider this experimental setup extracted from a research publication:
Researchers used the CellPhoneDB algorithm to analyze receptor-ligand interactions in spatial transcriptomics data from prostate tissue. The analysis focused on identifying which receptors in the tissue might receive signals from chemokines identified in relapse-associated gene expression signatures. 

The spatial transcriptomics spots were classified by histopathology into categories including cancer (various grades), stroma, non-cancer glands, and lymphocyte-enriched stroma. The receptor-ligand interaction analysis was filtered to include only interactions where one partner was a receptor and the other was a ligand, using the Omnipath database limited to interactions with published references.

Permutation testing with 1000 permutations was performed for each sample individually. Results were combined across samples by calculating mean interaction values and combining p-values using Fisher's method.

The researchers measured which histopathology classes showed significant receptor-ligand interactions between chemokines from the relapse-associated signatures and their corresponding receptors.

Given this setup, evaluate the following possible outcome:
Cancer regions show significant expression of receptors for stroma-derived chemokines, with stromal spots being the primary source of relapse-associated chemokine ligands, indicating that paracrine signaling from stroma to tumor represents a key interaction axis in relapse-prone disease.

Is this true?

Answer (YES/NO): NO